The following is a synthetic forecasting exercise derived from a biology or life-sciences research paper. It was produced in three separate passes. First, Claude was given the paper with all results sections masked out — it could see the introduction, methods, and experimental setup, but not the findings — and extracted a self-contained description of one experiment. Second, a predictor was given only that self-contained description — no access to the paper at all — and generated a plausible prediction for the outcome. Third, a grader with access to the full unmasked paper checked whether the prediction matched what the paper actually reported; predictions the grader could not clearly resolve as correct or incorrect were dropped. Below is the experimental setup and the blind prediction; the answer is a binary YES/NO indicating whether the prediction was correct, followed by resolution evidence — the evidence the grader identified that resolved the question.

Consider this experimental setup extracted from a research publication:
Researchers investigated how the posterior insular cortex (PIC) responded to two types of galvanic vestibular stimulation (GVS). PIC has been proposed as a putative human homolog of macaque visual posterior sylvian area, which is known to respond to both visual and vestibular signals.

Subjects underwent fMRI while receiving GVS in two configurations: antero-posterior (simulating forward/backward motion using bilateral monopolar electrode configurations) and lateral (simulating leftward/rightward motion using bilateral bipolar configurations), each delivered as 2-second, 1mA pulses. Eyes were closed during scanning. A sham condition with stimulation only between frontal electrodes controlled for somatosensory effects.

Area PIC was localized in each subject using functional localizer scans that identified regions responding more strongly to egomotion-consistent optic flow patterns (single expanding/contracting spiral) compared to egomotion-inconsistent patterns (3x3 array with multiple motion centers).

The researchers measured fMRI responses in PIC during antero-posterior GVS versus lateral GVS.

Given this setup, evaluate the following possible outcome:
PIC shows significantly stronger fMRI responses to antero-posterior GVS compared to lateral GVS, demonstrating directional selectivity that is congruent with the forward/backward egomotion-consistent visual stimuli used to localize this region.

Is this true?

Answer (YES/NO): NO